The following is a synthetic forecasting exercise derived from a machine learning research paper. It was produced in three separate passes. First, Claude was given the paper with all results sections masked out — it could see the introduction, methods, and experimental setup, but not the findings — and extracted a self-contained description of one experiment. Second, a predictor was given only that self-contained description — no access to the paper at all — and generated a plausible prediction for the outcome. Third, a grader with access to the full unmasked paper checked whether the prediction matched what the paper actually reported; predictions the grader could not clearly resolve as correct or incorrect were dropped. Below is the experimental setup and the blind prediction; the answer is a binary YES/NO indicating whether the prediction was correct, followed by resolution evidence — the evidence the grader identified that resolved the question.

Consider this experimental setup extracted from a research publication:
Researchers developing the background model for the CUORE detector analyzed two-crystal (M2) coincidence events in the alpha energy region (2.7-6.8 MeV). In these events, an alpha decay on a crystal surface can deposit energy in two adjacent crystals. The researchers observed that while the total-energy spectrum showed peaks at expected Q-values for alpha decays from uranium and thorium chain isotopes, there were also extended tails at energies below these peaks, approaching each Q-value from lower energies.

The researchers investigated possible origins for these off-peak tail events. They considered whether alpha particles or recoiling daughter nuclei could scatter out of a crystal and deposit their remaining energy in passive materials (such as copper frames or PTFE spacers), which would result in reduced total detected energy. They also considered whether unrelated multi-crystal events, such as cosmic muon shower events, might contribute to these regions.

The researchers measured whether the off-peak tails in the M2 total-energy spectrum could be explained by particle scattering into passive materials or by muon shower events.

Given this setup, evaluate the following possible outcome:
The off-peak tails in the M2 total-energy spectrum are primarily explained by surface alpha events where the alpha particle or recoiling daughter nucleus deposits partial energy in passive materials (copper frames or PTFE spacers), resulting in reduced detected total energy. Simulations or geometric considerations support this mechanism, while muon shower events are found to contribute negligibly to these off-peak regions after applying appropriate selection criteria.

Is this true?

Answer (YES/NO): NO